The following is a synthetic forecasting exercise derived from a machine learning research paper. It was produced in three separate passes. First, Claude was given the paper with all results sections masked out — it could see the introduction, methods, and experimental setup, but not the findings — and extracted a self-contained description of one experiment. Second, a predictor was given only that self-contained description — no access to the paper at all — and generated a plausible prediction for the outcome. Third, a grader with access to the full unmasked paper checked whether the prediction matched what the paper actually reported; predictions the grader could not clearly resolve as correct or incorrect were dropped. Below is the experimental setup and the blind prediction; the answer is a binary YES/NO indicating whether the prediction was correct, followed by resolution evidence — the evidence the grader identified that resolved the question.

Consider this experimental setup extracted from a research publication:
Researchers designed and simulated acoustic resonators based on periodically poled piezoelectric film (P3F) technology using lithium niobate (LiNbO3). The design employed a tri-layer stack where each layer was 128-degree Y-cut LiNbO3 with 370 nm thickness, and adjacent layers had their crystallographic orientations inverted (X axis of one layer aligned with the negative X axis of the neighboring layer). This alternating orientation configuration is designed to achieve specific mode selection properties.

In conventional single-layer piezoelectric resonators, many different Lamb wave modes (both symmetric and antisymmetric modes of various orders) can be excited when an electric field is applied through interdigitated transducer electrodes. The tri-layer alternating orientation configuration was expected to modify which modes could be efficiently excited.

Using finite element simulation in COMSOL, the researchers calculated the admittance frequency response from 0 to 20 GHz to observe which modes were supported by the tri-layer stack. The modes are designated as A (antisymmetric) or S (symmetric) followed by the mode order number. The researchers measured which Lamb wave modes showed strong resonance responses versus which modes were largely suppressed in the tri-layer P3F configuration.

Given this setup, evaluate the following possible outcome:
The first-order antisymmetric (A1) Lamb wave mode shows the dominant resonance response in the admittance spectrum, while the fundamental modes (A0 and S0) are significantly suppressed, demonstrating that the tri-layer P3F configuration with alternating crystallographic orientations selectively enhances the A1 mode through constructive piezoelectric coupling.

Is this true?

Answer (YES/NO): NO